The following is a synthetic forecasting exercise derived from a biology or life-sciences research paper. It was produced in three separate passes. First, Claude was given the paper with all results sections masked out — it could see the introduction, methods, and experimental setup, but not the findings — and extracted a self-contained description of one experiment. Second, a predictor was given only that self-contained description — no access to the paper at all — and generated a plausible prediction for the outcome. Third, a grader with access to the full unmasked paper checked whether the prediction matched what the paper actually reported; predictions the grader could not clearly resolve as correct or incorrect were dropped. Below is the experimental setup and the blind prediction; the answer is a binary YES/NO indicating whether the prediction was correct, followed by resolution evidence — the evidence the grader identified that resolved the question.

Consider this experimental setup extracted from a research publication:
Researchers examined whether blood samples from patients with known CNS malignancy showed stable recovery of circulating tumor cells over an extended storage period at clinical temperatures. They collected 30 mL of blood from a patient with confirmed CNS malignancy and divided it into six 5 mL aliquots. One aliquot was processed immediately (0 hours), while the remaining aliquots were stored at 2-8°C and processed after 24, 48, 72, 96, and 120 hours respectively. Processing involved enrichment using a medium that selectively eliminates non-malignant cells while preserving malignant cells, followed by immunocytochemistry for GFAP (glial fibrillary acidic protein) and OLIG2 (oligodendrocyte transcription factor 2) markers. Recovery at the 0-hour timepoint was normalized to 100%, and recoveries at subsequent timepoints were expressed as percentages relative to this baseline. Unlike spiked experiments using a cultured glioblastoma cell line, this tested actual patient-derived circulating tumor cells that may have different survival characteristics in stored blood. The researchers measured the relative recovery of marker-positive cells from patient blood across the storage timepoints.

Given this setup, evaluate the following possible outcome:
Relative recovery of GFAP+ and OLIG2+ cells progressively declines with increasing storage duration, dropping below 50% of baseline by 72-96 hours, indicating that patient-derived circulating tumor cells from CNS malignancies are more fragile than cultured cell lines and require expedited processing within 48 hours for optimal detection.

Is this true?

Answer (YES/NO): NO